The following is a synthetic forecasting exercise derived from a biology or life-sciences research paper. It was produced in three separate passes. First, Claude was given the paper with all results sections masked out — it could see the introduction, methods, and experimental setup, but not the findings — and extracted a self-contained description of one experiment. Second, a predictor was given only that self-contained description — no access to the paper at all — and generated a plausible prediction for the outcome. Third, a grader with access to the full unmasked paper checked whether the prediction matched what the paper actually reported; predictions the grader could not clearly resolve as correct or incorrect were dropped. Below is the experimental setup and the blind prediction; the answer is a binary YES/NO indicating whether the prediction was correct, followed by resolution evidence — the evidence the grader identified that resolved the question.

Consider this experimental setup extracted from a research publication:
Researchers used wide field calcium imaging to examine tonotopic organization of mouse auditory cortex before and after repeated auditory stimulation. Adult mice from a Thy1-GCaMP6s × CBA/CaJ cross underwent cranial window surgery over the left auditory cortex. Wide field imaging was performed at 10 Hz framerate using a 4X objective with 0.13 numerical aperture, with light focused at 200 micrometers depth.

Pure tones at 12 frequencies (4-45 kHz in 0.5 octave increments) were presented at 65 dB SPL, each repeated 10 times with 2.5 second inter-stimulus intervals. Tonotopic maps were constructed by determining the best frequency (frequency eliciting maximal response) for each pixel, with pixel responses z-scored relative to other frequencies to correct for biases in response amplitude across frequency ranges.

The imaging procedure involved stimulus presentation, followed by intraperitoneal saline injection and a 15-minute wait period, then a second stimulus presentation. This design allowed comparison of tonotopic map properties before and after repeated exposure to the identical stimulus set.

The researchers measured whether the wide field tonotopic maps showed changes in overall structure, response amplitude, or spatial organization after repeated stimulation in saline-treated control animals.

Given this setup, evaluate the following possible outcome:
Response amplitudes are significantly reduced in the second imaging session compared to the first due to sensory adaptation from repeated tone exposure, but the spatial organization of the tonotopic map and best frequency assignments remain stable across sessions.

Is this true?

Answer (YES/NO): YES